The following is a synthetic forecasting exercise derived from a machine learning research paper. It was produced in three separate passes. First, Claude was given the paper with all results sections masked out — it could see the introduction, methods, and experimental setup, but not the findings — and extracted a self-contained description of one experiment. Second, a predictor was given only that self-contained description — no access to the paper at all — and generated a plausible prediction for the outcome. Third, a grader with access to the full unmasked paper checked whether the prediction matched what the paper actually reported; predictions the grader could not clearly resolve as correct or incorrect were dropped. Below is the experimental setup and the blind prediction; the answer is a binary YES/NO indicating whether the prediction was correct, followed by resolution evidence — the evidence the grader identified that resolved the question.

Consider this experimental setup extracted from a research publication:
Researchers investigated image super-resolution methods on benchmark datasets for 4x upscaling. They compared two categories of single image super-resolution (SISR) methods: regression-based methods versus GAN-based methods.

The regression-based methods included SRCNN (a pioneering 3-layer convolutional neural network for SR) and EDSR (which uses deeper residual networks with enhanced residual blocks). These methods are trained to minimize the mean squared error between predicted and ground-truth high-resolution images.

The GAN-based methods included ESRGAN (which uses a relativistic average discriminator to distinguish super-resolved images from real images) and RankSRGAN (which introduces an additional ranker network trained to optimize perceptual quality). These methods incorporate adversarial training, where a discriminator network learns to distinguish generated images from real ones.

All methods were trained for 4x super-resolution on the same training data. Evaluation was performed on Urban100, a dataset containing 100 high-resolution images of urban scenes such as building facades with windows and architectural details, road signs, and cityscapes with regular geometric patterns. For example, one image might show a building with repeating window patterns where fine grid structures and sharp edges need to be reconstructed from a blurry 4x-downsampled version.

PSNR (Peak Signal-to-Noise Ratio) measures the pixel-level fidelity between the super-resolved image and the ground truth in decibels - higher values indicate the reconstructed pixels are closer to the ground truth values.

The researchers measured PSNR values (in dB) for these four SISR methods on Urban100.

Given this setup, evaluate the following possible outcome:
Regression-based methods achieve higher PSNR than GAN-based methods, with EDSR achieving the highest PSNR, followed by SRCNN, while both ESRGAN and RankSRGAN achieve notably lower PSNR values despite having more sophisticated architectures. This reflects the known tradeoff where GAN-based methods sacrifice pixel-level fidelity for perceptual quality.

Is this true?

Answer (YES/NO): YES